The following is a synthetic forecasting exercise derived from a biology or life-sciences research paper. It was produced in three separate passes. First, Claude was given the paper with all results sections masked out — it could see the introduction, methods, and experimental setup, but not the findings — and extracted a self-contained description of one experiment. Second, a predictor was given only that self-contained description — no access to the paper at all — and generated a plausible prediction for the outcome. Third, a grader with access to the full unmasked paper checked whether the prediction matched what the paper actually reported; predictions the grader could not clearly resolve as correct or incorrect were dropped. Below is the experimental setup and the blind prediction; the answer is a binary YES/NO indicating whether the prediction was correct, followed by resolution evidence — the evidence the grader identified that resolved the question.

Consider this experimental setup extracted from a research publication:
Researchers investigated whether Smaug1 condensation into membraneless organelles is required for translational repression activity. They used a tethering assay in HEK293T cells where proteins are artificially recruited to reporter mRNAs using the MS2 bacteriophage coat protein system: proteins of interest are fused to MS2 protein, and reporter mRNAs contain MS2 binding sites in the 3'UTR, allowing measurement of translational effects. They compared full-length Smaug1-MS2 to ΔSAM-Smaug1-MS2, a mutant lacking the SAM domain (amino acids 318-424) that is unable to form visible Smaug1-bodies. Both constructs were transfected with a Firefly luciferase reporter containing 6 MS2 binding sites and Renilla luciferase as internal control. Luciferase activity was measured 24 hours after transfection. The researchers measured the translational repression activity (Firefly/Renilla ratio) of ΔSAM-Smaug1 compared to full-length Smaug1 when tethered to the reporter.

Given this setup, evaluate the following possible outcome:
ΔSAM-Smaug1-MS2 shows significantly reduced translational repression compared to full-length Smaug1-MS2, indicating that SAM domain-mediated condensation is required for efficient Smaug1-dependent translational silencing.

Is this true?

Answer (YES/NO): NO